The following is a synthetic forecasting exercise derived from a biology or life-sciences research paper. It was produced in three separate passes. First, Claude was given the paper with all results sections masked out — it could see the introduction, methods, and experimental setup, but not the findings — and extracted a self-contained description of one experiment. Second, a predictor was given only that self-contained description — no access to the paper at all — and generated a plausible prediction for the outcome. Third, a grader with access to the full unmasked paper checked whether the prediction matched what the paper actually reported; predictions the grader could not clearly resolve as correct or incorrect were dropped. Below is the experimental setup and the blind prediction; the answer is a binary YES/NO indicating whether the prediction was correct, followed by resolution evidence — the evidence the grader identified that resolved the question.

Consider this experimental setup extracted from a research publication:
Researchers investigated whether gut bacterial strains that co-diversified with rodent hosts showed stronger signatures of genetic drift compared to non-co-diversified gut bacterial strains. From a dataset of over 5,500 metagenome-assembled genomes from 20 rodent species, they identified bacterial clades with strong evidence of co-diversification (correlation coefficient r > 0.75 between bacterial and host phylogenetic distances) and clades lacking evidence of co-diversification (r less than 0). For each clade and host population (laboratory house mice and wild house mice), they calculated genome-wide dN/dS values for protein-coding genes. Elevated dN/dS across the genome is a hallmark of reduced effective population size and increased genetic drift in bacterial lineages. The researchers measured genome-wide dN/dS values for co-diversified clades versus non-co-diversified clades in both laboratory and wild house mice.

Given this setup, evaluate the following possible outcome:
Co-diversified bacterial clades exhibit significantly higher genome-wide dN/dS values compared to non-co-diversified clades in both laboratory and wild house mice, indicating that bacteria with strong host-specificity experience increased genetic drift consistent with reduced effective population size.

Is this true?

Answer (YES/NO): YES